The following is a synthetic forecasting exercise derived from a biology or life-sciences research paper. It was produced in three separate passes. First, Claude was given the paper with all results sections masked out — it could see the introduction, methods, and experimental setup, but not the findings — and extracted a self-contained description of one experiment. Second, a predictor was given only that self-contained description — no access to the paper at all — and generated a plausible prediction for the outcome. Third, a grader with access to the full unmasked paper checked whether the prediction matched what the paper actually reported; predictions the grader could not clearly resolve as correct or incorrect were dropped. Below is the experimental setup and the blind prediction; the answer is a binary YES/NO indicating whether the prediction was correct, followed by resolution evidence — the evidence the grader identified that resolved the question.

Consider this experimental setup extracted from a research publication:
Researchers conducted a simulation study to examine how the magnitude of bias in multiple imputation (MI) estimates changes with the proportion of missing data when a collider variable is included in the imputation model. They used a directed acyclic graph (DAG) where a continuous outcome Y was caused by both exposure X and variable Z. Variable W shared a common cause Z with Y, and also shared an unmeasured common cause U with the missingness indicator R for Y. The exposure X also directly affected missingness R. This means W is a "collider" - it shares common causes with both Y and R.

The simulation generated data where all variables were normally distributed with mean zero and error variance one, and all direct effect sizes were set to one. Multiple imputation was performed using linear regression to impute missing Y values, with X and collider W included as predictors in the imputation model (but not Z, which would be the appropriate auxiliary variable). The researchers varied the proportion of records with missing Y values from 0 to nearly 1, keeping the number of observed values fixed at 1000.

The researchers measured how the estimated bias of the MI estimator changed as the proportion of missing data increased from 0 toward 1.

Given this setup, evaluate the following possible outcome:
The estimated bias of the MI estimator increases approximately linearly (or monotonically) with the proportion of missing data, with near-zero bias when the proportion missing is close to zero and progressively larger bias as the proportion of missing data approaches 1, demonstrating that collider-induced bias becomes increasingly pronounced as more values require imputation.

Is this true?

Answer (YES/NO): YES